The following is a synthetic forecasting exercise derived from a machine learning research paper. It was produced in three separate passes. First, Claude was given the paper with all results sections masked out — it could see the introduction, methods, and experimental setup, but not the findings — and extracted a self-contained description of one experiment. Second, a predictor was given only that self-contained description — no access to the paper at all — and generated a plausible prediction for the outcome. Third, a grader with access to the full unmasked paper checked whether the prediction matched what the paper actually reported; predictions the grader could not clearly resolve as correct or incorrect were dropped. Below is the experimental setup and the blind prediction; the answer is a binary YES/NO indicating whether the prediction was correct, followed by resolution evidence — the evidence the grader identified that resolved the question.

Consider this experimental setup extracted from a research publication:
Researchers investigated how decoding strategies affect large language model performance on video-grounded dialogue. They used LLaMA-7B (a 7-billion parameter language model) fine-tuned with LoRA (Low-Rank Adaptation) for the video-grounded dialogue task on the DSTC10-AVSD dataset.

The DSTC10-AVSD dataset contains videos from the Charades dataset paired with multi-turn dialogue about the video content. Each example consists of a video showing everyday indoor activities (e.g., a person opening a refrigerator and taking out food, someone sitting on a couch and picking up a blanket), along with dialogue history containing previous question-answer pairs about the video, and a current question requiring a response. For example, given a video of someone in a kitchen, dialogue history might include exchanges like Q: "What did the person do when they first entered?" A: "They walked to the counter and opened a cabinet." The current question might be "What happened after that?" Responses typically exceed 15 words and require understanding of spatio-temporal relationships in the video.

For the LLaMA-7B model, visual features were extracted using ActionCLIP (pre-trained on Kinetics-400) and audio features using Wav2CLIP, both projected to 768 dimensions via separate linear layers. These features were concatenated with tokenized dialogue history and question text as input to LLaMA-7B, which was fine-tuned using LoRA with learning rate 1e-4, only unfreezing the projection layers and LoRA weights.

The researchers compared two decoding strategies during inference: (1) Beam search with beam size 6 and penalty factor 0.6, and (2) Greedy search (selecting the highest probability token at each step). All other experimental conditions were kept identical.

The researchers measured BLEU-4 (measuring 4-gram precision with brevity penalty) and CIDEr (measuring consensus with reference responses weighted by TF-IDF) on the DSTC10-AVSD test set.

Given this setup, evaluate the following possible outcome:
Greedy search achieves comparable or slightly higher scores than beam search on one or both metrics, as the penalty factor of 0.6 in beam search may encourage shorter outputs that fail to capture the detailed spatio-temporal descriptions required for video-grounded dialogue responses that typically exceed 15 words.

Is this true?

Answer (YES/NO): NO